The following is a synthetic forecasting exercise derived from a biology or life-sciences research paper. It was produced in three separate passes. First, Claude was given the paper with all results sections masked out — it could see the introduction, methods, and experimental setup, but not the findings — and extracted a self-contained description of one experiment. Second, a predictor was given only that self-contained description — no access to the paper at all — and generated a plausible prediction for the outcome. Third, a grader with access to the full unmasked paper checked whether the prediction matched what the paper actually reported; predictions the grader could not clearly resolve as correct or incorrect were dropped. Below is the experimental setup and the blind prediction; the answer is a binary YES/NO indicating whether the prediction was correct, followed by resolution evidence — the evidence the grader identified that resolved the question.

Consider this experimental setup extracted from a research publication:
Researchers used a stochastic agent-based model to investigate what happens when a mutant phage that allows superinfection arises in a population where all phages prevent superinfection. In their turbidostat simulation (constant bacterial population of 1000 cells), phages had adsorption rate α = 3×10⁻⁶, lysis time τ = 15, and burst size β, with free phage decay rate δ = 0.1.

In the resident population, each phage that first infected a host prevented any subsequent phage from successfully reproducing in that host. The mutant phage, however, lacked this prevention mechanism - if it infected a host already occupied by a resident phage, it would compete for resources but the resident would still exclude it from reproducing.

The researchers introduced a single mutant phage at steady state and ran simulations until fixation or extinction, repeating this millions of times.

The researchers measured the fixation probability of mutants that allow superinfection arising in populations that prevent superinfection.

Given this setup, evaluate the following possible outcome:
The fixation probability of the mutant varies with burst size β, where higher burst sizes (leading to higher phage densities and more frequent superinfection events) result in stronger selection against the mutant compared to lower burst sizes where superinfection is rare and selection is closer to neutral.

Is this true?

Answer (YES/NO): NO